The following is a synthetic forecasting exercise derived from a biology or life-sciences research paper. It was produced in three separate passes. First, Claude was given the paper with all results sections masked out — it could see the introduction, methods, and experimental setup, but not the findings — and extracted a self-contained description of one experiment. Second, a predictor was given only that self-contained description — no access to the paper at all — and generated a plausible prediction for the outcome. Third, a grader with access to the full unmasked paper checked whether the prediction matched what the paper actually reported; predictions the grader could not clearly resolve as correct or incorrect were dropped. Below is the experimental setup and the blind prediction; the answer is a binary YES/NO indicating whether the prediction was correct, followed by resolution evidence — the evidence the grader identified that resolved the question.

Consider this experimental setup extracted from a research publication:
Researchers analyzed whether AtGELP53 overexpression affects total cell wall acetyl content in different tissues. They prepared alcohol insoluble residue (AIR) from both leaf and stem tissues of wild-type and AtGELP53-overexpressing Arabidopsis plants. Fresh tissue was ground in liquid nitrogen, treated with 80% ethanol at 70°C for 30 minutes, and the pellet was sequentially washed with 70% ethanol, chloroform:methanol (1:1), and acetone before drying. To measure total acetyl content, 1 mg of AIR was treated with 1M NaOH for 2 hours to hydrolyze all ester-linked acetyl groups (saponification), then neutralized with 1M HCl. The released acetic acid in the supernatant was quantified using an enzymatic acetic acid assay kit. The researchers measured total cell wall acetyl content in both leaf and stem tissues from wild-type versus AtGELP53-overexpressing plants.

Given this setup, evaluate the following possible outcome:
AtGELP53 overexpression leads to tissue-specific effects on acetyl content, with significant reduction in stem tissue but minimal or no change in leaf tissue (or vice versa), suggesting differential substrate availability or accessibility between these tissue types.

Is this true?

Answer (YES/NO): NO